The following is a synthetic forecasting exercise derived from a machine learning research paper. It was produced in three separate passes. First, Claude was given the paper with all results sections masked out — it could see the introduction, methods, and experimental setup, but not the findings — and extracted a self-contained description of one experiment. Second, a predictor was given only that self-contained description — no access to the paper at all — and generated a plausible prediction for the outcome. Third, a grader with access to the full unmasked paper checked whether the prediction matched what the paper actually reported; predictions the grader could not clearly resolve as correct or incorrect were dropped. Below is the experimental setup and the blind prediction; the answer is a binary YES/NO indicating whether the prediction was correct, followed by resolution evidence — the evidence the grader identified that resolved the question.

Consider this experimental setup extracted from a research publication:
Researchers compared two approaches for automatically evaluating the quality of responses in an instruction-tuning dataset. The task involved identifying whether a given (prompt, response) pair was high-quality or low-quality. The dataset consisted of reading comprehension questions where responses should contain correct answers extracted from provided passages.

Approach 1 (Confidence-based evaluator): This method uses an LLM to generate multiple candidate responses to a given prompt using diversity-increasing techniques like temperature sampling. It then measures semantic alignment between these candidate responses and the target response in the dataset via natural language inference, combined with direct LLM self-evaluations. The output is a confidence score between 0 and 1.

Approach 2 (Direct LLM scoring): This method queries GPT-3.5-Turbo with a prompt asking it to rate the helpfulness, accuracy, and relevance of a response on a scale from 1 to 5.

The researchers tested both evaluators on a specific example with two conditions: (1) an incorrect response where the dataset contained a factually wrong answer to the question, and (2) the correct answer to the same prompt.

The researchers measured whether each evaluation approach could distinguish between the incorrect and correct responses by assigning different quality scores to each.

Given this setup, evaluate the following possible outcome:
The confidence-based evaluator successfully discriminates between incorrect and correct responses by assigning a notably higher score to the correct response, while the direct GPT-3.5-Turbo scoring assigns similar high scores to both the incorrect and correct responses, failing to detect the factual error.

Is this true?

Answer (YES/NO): YES